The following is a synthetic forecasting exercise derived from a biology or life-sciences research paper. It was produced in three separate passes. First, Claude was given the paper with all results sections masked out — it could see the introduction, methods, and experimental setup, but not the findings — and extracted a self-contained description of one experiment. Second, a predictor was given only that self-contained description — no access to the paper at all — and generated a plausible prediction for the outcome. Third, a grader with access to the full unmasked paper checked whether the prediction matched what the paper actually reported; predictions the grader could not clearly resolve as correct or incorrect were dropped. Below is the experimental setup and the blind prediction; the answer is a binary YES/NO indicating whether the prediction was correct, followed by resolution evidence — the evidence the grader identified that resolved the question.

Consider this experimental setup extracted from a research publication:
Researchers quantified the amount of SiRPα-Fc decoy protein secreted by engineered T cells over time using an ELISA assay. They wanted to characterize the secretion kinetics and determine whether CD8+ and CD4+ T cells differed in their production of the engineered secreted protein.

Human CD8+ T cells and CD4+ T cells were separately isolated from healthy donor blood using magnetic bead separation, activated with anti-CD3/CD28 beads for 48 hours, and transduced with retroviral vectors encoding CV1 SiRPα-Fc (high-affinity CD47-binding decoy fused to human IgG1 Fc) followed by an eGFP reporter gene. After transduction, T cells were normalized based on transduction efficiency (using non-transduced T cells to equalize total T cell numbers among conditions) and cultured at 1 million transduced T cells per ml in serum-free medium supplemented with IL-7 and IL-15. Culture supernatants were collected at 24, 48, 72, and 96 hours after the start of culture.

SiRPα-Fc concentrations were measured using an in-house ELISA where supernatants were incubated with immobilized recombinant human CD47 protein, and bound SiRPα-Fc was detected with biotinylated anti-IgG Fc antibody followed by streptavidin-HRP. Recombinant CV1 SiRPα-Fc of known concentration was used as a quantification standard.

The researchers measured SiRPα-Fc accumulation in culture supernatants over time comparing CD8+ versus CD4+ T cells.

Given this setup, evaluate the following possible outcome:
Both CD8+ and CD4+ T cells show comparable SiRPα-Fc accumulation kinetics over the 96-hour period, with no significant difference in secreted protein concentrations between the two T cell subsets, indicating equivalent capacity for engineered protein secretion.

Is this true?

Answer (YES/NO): NO